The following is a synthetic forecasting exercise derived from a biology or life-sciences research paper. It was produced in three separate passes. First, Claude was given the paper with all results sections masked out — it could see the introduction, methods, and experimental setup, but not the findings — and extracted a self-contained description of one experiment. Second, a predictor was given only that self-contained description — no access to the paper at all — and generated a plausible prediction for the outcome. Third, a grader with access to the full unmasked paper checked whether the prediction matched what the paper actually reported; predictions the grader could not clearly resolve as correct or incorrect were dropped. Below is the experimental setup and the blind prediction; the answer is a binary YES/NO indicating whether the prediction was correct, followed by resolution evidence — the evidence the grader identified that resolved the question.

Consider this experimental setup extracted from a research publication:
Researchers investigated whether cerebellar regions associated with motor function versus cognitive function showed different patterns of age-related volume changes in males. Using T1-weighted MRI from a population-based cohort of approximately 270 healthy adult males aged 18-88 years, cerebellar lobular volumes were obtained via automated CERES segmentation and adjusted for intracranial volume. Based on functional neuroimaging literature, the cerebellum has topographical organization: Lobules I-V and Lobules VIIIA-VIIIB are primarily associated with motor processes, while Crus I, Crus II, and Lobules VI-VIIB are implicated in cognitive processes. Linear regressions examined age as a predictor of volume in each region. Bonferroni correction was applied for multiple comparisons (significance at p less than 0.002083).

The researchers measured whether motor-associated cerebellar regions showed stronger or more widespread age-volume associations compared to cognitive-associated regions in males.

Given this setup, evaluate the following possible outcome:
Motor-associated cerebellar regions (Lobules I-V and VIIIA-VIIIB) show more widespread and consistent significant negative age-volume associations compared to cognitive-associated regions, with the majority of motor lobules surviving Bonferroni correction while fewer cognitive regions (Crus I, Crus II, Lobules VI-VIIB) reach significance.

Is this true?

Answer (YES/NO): NO